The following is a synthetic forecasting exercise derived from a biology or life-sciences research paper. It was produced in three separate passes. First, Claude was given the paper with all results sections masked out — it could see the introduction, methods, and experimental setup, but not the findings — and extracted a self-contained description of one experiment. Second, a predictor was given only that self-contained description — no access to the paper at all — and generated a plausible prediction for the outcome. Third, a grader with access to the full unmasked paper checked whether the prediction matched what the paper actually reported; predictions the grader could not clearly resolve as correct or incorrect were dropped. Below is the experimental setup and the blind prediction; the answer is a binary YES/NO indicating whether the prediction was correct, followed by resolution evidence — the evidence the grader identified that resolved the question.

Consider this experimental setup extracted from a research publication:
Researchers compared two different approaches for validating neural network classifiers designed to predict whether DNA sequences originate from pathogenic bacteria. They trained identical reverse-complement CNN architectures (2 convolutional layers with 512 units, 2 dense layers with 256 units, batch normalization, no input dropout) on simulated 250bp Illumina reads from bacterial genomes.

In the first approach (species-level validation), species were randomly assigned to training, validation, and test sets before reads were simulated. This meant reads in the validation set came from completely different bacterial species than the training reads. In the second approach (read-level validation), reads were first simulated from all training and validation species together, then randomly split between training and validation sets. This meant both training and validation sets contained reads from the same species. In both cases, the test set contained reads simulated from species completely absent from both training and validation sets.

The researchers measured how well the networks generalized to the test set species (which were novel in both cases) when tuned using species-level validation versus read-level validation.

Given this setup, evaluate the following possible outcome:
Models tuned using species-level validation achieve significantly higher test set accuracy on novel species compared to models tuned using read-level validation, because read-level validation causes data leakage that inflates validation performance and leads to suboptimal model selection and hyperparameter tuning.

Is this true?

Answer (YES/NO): YES